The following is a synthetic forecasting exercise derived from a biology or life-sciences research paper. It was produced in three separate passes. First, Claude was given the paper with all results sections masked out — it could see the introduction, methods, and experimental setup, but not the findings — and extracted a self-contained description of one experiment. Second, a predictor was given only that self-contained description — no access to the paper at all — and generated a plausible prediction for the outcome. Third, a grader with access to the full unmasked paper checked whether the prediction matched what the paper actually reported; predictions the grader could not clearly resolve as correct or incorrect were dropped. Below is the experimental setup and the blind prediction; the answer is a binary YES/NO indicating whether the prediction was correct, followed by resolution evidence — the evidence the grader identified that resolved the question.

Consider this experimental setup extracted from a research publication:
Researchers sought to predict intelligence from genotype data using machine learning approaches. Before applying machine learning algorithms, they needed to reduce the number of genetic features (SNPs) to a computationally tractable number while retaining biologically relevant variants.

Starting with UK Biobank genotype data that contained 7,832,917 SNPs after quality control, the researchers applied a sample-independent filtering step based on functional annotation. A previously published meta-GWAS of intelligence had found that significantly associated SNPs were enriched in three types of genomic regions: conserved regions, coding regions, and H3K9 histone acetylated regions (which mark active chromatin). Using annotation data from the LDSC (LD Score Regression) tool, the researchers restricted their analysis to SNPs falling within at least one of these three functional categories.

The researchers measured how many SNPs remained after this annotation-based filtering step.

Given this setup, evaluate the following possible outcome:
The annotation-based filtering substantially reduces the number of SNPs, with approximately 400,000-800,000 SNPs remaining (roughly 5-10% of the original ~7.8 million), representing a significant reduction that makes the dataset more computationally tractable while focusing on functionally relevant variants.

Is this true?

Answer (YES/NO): NO